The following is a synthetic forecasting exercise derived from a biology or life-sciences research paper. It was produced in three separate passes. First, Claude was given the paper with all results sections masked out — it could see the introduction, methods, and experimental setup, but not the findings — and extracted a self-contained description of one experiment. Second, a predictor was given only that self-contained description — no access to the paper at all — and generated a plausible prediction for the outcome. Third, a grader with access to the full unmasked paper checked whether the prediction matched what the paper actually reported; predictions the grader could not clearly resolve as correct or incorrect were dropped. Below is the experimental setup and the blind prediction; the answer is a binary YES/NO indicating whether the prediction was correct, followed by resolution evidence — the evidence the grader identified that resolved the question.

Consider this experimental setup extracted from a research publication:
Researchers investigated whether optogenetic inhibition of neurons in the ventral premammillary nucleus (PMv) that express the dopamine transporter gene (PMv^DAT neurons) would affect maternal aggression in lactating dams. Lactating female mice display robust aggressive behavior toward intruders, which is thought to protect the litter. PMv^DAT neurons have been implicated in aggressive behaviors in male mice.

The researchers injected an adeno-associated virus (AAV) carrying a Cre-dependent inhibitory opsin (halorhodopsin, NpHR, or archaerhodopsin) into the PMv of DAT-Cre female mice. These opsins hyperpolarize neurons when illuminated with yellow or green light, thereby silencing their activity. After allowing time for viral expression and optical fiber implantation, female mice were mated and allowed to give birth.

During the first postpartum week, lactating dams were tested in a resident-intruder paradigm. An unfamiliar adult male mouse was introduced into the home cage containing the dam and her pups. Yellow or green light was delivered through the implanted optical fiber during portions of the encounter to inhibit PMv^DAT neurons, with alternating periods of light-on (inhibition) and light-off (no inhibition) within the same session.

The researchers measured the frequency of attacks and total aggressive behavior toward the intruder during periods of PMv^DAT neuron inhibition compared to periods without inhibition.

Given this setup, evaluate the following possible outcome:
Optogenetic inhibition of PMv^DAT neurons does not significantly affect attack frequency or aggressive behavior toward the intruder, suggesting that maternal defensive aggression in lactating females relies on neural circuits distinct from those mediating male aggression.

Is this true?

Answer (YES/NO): NO